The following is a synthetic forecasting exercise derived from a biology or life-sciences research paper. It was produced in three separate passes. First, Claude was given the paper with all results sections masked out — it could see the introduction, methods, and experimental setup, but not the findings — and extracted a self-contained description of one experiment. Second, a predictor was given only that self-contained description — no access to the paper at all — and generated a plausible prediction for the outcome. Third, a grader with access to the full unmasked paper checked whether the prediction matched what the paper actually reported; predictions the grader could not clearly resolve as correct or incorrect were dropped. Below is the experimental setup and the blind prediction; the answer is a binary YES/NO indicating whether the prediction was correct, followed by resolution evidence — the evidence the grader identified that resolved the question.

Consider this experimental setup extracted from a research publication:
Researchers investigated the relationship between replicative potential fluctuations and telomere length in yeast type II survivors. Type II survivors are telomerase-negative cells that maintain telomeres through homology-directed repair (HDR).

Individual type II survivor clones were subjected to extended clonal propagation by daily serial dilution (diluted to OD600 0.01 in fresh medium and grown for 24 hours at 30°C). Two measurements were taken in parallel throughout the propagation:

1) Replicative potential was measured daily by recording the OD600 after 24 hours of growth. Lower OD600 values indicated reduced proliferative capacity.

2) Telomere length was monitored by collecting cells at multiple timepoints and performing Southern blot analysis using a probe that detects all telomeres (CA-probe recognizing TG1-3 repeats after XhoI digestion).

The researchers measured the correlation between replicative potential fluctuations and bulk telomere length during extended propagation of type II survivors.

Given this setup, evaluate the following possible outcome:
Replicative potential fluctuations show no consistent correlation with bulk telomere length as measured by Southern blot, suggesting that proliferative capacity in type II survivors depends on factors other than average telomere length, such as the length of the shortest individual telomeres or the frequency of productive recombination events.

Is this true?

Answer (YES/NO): NO